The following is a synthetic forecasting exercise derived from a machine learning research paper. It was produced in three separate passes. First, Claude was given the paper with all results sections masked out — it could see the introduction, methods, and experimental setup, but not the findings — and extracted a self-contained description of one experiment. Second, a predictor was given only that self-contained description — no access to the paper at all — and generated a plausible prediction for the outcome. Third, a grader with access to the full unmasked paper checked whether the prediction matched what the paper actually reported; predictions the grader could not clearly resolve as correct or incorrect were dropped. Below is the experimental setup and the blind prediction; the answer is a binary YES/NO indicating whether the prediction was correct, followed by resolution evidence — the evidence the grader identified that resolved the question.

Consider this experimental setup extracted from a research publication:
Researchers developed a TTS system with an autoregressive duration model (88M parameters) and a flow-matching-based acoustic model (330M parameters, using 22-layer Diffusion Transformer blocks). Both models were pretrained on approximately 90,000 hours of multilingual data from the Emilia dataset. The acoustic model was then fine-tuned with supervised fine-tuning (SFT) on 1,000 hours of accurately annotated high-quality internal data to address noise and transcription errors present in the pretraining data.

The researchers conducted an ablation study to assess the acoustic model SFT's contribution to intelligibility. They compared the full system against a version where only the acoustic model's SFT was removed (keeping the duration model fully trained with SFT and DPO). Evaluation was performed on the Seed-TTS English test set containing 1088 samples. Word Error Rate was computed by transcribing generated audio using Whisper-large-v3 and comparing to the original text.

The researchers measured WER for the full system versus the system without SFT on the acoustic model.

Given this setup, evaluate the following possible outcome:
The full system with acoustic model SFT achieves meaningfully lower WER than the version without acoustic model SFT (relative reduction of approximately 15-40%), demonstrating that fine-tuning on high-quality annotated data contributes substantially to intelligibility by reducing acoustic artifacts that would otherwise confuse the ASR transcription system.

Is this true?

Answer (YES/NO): NO